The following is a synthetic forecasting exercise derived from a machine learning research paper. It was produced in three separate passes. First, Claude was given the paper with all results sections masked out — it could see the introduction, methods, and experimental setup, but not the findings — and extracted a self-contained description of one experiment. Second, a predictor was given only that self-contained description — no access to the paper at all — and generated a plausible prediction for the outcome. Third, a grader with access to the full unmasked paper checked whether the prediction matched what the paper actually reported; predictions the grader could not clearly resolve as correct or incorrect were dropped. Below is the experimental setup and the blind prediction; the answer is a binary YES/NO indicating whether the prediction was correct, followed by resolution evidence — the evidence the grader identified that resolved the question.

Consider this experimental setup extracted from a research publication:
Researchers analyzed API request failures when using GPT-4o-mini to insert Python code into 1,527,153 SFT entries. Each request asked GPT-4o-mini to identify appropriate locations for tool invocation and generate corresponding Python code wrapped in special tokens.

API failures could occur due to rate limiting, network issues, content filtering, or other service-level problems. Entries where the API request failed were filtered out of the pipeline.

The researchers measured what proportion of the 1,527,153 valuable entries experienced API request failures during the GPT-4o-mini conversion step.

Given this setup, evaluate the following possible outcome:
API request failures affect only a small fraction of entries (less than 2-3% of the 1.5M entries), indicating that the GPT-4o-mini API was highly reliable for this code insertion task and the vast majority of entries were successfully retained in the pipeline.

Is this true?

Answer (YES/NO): YES